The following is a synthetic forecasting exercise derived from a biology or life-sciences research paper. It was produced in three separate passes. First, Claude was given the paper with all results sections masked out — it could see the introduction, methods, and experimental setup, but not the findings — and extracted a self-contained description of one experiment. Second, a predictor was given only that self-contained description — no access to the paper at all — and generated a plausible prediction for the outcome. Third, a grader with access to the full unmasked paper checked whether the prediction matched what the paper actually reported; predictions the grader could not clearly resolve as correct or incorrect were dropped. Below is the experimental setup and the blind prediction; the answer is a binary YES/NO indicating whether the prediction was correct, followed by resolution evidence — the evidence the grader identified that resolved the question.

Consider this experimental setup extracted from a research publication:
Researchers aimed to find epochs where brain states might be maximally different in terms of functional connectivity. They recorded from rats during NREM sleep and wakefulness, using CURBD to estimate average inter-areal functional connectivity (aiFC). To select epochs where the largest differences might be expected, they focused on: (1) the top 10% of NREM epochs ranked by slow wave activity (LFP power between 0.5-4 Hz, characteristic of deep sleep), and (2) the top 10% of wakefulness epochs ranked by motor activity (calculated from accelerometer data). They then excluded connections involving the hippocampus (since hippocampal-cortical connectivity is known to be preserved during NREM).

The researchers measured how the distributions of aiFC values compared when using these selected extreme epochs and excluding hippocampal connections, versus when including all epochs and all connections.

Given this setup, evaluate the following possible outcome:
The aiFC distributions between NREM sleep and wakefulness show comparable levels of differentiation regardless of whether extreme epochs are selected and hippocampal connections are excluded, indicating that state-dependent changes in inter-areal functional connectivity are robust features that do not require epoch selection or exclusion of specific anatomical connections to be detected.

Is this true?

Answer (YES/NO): NO